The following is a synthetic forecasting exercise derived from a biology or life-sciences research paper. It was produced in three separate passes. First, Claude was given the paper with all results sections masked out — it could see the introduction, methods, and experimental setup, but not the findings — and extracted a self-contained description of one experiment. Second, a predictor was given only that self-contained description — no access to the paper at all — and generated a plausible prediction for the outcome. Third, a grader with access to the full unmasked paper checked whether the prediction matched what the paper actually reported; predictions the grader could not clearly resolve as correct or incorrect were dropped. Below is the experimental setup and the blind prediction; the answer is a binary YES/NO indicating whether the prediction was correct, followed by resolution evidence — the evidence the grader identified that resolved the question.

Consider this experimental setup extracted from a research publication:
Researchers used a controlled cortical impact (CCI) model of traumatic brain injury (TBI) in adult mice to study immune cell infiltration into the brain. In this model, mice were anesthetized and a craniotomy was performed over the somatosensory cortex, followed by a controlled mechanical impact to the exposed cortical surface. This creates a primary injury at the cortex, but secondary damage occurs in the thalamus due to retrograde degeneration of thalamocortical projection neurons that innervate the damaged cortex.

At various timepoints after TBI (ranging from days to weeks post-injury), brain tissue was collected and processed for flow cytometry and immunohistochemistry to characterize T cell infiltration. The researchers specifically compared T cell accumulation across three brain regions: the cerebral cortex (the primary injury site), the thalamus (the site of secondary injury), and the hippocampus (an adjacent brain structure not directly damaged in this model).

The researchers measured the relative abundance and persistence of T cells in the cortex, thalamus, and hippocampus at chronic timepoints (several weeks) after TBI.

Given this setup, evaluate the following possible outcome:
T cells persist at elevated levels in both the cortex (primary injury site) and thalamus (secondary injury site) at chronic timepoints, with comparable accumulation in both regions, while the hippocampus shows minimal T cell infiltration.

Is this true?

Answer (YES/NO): NO